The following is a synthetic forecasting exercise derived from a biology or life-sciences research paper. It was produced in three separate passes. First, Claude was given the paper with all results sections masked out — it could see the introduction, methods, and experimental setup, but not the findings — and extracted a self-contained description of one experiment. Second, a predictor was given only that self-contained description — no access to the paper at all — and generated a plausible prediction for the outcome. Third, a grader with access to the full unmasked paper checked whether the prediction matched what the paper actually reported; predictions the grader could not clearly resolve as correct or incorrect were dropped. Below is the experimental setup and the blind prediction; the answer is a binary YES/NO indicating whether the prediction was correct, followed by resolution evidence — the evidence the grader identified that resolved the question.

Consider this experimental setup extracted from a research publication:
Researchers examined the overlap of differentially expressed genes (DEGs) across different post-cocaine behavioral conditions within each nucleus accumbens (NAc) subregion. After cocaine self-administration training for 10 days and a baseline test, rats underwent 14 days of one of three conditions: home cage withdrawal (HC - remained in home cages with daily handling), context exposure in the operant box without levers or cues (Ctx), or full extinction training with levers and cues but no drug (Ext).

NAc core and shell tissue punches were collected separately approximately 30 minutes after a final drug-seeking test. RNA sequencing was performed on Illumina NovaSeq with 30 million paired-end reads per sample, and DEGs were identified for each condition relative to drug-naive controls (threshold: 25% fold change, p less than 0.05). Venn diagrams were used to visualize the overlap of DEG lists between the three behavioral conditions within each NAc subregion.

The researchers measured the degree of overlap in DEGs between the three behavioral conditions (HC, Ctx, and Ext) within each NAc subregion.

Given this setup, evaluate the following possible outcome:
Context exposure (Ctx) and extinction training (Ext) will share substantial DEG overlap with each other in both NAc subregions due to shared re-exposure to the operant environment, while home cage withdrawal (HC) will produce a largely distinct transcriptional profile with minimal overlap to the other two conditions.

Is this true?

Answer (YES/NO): NO